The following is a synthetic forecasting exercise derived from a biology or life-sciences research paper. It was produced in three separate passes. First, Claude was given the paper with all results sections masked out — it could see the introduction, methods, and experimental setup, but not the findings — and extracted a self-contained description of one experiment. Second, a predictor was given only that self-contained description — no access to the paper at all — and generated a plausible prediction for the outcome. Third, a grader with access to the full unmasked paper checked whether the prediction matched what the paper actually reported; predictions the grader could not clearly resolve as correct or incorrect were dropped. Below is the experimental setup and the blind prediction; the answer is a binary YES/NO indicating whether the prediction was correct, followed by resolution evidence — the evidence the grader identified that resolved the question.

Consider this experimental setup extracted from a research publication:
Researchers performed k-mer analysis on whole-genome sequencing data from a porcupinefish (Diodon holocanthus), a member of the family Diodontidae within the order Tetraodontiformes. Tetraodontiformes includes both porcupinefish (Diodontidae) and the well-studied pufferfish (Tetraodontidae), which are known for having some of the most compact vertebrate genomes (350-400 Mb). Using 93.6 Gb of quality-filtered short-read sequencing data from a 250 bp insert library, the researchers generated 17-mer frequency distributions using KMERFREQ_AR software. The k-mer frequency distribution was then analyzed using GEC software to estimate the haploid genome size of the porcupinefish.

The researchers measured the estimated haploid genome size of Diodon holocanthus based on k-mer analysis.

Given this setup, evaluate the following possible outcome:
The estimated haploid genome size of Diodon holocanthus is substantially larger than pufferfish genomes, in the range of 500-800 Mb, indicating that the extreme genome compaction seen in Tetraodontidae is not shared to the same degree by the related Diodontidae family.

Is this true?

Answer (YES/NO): YES